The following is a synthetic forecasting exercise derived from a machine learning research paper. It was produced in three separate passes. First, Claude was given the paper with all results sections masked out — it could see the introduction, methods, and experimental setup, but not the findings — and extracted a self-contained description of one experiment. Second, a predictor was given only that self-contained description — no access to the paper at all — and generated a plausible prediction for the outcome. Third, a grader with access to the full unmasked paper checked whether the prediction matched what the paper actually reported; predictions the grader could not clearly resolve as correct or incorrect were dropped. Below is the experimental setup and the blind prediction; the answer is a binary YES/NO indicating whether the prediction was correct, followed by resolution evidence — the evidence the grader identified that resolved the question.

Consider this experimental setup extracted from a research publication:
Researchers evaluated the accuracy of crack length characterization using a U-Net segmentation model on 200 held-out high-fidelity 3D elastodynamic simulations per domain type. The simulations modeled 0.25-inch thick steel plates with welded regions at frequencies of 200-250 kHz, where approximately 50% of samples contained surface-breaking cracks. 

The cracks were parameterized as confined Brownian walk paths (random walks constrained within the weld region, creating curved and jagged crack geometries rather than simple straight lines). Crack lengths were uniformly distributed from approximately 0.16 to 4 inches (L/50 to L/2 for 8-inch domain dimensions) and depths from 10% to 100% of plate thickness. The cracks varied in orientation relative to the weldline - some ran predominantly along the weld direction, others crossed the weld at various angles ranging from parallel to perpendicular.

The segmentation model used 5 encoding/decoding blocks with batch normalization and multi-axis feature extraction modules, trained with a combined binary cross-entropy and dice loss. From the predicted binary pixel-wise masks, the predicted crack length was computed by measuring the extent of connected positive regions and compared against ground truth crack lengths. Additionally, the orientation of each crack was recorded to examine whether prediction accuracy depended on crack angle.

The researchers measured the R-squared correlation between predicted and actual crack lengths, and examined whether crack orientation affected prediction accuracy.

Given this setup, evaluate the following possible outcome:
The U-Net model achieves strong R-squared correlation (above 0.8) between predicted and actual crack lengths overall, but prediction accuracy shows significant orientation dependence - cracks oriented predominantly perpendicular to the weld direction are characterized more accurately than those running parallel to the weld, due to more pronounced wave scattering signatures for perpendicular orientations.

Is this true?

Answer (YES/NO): NO